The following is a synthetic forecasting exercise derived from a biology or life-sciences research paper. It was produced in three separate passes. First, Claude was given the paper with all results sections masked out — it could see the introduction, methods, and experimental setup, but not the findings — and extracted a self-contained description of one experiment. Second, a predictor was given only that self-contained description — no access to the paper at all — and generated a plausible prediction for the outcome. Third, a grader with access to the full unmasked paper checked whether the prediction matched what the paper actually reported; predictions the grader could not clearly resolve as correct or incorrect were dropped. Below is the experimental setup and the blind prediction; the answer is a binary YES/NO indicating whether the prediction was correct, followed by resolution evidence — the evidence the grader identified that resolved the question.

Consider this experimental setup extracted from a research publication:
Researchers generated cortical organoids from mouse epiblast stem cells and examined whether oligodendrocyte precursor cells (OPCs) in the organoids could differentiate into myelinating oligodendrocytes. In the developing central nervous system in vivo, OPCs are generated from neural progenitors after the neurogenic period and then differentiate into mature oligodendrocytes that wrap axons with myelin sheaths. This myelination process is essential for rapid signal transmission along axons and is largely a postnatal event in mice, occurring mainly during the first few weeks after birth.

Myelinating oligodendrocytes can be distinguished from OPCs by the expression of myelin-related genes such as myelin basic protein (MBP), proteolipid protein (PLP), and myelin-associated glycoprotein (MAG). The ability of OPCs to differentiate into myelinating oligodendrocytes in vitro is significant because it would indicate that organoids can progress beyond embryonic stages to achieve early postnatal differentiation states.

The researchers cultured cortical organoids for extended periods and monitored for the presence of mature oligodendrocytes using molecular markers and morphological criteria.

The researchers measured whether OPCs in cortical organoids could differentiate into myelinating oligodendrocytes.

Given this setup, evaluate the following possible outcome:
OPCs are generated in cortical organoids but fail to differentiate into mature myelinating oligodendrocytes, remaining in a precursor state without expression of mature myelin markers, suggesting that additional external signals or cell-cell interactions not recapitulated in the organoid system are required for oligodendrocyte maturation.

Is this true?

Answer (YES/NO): NO